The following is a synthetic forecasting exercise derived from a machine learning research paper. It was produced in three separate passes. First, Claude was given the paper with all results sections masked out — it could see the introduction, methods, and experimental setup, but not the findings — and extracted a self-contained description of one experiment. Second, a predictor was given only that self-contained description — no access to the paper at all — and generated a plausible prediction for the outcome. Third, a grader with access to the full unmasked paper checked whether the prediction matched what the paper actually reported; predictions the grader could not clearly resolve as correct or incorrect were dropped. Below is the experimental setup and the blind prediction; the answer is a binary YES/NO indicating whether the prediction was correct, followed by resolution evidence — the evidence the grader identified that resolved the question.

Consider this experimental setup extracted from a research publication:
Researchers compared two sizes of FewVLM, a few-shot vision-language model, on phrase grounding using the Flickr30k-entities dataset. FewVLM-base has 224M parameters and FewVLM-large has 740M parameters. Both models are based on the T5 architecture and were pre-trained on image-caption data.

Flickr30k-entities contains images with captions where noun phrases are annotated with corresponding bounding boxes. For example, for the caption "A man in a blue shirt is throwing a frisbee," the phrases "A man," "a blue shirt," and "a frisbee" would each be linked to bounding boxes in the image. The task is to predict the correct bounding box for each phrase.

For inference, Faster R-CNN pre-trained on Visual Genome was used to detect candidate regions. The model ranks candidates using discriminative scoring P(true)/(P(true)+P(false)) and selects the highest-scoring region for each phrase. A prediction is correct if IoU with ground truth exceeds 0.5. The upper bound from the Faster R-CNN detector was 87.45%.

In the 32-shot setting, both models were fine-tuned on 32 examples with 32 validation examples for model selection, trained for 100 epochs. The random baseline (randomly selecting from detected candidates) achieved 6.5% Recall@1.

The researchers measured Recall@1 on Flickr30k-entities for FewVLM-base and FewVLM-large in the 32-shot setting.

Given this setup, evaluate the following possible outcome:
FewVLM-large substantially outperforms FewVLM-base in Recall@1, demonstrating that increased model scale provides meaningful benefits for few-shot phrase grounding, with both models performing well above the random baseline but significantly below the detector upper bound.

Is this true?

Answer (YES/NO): NO